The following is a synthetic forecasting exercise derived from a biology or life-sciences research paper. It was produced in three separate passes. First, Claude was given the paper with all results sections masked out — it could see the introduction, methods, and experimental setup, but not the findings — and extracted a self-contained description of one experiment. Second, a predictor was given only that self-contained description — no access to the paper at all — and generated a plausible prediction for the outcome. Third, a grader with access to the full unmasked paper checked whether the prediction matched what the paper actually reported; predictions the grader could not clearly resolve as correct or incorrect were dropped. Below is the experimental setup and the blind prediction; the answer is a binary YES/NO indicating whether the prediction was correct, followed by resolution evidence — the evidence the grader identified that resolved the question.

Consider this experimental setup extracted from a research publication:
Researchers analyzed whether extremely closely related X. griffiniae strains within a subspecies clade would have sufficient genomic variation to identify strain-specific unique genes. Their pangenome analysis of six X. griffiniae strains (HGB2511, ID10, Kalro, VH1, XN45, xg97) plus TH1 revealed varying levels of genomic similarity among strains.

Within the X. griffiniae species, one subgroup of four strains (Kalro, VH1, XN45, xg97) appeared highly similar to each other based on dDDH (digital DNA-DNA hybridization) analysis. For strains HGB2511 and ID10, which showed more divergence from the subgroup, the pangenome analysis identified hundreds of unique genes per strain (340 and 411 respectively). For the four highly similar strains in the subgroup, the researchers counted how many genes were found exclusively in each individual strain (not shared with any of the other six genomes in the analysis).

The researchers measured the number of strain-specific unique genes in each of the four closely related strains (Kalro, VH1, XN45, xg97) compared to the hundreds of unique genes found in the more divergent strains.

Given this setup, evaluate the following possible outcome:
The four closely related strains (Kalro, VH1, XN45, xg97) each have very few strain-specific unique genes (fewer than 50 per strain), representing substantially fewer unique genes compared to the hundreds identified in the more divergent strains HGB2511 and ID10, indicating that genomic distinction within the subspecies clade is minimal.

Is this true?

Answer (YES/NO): YES